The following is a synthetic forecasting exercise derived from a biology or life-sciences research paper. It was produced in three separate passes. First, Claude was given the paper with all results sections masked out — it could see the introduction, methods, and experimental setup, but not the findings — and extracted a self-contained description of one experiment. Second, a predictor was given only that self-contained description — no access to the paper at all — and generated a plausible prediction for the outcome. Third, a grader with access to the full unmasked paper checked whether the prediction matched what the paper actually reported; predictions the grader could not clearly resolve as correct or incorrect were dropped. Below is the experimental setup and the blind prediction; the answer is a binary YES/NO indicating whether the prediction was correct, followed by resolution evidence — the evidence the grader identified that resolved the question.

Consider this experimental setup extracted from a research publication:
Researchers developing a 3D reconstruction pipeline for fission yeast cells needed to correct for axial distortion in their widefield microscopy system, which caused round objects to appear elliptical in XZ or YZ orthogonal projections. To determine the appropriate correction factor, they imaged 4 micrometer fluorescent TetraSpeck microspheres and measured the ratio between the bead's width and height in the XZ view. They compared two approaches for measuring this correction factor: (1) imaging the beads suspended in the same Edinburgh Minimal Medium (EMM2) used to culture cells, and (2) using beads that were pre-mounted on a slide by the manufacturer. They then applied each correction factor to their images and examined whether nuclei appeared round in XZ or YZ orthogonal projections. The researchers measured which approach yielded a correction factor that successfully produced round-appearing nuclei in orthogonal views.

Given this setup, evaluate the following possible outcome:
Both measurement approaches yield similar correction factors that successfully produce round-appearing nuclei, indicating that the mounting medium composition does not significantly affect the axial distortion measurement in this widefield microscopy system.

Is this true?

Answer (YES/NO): NO